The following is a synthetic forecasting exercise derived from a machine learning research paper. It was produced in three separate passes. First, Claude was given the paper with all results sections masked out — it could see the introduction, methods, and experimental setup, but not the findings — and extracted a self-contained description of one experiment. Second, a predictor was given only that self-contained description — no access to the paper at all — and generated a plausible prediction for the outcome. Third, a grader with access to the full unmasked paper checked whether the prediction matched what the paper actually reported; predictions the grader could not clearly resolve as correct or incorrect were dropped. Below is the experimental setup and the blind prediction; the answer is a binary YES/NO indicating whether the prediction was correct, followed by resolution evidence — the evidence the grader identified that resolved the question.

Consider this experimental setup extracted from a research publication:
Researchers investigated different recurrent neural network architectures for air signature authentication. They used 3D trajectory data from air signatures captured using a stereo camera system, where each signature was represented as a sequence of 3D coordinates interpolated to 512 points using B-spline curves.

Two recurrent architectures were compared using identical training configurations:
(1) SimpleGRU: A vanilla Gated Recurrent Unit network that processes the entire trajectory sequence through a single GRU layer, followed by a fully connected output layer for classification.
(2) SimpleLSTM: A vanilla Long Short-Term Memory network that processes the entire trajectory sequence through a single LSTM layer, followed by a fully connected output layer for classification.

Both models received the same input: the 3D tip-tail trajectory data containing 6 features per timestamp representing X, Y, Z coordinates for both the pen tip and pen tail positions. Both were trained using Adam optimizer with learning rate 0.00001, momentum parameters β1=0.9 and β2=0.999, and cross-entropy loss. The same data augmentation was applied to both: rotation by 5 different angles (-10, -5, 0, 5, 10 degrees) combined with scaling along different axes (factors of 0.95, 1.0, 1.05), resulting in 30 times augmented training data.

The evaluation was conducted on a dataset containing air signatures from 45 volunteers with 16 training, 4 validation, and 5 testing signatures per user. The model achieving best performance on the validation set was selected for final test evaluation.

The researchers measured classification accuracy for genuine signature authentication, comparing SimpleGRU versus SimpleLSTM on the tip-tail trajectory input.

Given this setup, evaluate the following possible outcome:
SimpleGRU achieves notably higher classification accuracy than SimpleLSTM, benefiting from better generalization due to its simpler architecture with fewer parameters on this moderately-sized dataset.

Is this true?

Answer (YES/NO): NO